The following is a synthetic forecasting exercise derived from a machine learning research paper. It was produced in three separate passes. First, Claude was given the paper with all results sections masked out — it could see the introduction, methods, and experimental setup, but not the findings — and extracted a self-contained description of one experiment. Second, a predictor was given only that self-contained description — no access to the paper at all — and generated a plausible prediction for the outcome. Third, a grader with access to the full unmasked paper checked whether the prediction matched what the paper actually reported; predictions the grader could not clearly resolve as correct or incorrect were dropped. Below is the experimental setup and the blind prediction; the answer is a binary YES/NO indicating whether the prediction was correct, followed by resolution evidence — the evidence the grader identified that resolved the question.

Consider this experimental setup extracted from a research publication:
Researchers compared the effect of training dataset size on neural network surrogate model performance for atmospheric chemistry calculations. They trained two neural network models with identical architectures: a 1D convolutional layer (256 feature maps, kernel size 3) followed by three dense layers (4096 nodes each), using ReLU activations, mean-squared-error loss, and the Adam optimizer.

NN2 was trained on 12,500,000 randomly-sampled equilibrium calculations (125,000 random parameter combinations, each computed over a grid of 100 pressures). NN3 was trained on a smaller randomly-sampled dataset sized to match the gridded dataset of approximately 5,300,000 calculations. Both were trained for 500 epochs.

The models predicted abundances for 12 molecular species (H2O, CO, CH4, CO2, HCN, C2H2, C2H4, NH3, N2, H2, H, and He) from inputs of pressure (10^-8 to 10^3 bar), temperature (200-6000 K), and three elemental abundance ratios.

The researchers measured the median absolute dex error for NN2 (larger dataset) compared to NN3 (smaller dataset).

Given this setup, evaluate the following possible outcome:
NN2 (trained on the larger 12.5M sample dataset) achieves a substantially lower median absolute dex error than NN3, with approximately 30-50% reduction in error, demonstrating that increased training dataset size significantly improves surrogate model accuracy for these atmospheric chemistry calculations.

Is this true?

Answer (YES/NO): NO